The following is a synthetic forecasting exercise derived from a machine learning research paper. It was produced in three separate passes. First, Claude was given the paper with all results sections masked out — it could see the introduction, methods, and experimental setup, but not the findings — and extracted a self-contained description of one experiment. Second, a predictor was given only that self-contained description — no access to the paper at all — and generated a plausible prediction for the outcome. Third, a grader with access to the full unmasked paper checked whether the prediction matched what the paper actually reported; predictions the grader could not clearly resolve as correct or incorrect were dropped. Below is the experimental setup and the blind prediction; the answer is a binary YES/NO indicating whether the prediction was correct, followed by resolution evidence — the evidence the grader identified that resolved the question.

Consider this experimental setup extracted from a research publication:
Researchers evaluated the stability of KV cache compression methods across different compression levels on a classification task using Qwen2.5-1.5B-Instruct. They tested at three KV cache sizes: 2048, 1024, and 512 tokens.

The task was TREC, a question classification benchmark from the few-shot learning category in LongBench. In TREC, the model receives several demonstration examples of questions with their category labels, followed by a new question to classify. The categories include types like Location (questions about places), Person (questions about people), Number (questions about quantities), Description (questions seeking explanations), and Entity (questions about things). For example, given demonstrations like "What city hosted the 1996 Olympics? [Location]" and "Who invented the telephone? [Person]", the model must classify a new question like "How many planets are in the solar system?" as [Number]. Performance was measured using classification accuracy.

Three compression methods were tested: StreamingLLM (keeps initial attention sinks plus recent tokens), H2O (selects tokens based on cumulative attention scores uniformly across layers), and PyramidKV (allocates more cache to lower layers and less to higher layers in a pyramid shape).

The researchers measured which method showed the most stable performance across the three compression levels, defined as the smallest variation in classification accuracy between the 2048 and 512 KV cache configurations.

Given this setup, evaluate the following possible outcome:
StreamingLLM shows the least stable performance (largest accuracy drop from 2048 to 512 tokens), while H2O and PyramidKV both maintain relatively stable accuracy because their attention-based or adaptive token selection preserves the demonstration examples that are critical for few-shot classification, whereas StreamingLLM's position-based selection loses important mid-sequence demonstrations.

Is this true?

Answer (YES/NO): YES